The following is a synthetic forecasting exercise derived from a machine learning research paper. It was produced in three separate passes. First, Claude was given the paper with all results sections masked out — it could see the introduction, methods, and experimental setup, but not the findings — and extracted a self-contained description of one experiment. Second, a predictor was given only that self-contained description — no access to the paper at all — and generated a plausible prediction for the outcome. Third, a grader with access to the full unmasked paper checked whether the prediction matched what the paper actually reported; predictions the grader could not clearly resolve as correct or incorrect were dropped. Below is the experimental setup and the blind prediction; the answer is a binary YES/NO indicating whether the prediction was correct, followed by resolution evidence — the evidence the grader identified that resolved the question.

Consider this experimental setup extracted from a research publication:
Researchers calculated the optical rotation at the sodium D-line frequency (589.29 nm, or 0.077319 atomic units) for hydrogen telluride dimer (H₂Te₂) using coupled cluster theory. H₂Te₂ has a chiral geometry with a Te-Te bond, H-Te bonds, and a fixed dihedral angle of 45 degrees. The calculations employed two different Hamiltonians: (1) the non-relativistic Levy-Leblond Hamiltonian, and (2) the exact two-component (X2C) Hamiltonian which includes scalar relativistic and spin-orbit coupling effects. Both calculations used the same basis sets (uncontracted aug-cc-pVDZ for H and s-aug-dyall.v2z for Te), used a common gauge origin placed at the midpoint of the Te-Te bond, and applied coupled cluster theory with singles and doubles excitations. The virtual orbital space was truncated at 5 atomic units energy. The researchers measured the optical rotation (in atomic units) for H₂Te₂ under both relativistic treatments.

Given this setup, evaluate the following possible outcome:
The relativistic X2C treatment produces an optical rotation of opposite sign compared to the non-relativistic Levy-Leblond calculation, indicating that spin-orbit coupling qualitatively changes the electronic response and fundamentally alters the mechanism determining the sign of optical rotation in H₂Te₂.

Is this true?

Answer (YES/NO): YES